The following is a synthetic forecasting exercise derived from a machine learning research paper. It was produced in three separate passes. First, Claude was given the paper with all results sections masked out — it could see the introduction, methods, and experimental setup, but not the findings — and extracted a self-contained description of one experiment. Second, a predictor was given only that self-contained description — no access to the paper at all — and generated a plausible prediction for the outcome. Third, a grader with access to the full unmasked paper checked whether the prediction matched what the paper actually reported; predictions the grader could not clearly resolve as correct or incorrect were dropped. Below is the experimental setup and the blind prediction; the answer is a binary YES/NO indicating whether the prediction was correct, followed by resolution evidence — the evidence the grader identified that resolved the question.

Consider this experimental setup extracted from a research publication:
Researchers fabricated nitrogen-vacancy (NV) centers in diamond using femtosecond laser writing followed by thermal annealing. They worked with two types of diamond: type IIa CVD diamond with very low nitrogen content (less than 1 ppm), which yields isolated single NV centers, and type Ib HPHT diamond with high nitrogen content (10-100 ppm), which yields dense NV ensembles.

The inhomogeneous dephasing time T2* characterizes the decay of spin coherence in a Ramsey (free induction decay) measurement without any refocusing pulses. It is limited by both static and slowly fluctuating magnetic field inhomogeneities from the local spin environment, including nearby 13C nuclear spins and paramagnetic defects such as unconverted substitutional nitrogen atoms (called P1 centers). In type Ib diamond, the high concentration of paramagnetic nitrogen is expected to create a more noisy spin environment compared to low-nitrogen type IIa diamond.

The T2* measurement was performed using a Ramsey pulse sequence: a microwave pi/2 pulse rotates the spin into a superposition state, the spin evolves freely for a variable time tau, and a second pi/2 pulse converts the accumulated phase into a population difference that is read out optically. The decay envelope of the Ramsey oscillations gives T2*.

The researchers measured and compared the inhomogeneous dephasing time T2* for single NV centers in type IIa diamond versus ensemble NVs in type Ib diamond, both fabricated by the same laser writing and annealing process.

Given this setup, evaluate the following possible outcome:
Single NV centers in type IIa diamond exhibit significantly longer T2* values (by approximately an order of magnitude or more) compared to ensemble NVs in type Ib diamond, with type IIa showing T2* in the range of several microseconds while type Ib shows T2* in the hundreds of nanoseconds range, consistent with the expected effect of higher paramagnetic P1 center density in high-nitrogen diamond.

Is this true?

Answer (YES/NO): YES